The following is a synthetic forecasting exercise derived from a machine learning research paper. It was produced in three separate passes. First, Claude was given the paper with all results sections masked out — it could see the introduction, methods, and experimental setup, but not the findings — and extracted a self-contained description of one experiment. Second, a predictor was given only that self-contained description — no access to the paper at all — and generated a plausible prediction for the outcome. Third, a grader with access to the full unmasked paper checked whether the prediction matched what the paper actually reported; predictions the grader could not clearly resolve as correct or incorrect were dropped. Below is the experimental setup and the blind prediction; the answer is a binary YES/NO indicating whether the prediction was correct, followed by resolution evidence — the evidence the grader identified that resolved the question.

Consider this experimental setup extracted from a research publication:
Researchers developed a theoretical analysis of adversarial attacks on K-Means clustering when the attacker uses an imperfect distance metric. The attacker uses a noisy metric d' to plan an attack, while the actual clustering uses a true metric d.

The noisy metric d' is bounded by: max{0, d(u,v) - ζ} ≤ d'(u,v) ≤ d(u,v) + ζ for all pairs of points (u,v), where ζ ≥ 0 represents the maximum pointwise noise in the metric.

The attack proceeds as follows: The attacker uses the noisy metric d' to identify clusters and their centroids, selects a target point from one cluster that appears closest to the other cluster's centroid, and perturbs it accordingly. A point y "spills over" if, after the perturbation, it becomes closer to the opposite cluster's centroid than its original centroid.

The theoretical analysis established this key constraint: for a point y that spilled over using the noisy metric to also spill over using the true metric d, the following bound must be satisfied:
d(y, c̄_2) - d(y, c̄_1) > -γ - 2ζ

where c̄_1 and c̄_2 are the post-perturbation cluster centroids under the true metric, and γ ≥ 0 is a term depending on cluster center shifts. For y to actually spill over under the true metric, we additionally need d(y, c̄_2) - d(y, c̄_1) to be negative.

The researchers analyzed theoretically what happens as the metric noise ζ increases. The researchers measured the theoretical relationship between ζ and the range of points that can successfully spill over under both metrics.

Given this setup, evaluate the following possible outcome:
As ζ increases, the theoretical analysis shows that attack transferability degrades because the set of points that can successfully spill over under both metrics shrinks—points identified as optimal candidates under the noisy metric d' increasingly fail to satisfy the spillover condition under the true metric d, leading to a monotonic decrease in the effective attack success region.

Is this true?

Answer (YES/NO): NO